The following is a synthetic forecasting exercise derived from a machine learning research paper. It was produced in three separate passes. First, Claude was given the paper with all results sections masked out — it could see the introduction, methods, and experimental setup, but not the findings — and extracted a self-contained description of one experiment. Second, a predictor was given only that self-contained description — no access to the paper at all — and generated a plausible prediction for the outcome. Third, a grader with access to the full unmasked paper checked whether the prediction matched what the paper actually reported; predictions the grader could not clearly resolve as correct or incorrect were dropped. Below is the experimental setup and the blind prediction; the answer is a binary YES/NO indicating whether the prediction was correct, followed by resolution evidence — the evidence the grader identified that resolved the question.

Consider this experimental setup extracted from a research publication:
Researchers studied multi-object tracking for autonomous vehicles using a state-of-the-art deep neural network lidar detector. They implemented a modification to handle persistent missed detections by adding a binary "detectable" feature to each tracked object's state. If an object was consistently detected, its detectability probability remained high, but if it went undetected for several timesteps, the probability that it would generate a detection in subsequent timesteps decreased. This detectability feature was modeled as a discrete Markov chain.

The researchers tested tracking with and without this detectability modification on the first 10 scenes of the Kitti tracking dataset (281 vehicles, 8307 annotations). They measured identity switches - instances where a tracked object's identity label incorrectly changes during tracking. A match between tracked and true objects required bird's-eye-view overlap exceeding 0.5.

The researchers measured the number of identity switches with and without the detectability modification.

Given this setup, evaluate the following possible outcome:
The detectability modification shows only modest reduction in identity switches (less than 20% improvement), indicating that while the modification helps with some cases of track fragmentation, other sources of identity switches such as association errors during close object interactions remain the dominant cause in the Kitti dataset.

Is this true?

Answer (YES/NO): NO